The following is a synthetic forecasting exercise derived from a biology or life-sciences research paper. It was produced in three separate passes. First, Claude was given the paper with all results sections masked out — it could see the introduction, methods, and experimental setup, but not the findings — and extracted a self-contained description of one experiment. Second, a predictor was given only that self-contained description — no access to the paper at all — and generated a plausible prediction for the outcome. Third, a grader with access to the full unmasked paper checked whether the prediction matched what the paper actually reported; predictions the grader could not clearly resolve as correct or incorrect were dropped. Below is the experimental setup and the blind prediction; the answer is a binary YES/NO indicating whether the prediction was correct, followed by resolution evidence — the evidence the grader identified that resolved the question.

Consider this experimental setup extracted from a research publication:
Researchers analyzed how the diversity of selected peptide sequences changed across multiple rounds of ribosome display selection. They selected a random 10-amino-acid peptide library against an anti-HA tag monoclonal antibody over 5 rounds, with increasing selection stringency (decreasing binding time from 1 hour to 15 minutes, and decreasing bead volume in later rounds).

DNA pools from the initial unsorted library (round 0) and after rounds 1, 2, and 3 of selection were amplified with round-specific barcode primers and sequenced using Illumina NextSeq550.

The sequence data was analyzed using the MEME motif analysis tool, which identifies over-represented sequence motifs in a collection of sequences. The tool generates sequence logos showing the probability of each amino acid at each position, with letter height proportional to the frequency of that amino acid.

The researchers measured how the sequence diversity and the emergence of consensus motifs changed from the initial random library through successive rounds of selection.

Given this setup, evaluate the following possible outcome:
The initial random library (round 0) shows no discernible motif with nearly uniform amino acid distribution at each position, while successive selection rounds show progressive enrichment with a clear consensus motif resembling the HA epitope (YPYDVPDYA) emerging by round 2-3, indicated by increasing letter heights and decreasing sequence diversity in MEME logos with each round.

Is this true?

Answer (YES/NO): NO